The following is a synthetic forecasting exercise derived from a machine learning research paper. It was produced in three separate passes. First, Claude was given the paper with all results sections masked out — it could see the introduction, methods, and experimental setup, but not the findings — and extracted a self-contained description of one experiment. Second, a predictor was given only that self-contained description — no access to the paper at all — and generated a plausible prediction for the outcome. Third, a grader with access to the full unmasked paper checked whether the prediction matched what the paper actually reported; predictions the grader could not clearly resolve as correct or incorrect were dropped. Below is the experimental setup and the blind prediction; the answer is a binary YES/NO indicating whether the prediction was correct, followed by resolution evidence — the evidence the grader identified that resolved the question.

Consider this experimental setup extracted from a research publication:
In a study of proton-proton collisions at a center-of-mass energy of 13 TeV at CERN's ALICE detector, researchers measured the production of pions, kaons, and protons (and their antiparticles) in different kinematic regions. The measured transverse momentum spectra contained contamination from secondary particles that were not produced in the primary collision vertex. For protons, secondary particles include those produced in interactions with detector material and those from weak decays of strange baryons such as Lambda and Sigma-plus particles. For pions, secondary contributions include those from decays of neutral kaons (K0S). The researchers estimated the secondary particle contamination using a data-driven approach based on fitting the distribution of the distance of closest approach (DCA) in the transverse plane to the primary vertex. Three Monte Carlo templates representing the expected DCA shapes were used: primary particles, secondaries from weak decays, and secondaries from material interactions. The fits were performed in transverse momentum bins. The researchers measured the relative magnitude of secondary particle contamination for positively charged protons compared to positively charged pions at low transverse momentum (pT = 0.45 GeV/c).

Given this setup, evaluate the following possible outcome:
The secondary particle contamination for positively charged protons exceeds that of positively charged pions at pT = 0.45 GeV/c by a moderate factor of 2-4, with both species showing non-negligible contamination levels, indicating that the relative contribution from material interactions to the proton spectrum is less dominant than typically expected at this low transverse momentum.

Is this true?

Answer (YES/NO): NO